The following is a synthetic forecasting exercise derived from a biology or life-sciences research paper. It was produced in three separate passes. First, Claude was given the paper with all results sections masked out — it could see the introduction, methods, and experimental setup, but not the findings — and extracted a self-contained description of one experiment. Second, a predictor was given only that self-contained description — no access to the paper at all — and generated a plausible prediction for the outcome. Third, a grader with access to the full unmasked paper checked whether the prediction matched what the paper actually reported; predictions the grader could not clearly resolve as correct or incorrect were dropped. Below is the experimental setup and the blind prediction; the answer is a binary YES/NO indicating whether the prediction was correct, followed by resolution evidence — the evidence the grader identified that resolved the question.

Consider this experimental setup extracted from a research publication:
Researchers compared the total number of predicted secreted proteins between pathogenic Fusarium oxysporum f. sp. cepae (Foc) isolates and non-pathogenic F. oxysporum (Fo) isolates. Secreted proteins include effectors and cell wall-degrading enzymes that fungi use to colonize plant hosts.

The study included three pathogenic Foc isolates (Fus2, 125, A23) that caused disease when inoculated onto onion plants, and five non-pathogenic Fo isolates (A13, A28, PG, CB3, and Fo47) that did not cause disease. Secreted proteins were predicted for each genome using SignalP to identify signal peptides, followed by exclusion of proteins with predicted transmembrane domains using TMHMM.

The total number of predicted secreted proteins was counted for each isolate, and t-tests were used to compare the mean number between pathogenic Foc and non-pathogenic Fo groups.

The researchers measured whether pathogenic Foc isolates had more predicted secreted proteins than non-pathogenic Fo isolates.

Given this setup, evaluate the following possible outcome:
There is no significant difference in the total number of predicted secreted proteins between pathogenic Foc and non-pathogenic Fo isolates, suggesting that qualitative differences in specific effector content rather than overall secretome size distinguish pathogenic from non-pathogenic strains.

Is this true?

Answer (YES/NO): YES